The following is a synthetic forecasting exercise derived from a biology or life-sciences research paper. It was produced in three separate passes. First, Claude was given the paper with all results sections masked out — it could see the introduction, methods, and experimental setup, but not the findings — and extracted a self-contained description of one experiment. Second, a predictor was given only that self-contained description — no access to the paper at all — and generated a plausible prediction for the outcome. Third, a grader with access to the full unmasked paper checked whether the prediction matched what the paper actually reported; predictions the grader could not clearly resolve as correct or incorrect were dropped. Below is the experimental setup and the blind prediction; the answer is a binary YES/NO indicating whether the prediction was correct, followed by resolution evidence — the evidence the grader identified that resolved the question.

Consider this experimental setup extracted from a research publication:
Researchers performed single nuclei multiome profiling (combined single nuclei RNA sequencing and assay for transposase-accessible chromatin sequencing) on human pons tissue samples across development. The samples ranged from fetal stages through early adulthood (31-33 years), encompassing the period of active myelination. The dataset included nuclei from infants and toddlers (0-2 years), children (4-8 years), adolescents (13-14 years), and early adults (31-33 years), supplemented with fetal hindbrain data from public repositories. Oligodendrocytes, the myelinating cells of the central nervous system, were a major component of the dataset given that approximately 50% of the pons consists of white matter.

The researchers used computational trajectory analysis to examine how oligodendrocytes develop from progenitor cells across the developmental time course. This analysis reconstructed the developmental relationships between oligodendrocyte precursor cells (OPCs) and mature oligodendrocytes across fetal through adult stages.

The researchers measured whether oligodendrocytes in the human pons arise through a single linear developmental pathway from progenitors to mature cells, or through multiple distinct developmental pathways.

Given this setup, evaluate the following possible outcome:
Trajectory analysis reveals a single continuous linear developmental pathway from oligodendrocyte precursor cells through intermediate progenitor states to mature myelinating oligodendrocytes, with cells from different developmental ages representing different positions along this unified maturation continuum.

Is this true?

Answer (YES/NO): NO